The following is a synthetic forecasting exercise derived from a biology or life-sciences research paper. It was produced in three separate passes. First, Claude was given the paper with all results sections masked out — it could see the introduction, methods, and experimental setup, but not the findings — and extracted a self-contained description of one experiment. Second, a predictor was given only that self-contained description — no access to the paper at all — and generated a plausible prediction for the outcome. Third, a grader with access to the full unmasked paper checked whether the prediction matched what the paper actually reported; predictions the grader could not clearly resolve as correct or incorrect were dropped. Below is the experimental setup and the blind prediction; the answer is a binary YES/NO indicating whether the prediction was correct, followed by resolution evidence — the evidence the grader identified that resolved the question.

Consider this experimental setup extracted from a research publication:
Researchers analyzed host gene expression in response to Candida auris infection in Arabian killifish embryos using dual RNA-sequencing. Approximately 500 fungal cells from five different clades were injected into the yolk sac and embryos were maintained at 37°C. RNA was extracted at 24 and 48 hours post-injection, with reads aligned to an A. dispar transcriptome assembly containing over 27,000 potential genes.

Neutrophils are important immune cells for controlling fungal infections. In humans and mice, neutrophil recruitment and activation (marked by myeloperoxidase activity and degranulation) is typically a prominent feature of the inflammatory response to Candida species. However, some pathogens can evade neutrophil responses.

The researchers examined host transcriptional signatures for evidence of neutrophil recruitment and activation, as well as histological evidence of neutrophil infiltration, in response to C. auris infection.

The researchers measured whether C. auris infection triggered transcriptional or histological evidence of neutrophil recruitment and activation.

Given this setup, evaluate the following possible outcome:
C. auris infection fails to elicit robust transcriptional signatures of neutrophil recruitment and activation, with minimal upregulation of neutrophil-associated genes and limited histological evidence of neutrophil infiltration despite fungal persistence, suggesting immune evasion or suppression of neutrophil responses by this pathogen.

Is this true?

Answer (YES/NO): YES